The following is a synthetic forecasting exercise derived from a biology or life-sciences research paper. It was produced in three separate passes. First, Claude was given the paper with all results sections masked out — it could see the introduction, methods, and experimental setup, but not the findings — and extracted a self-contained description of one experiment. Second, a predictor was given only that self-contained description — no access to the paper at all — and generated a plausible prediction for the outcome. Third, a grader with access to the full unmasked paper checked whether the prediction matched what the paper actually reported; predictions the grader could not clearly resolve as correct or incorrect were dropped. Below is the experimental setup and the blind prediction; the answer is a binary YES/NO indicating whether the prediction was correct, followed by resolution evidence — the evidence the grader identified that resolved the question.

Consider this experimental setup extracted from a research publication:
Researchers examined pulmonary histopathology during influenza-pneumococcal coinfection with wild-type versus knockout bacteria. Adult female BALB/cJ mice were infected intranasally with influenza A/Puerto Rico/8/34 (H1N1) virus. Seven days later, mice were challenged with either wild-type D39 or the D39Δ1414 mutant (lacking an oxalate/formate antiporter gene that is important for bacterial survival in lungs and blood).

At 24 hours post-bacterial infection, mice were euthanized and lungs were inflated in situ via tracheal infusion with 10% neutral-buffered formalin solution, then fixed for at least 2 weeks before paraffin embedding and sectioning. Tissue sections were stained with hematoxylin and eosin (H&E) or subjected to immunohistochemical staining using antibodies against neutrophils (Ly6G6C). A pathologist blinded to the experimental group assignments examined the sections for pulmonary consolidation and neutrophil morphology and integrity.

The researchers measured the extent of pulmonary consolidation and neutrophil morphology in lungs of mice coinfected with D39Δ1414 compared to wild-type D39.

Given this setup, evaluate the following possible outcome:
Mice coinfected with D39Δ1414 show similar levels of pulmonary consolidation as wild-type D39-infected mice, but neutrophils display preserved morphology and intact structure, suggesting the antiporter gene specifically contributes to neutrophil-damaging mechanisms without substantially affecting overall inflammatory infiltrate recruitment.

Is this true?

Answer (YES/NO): NO